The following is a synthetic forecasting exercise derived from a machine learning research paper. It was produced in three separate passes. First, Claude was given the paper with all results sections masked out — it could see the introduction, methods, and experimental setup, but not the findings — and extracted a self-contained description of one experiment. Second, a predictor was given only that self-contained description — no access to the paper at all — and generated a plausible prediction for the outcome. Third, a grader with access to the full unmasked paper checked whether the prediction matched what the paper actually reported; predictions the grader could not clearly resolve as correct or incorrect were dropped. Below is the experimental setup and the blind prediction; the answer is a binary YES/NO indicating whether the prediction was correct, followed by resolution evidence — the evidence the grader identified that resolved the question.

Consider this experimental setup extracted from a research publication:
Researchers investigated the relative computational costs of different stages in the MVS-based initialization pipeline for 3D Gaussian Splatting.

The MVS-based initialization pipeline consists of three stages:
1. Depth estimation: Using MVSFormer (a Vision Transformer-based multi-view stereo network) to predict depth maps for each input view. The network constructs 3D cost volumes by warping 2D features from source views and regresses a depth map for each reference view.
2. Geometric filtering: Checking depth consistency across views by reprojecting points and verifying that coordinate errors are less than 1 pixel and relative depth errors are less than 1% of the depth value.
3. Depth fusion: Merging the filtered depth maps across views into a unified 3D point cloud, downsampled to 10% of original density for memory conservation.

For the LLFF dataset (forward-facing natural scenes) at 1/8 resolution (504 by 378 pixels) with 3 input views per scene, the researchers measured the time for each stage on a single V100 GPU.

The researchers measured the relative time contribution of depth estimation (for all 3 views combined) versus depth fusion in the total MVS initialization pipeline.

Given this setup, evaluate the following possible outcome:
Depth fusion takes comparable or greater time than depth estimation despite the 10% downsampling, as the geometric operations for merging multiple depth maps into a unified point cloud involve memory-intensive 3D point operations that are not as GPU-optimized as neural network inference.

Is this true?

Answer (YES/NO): YES